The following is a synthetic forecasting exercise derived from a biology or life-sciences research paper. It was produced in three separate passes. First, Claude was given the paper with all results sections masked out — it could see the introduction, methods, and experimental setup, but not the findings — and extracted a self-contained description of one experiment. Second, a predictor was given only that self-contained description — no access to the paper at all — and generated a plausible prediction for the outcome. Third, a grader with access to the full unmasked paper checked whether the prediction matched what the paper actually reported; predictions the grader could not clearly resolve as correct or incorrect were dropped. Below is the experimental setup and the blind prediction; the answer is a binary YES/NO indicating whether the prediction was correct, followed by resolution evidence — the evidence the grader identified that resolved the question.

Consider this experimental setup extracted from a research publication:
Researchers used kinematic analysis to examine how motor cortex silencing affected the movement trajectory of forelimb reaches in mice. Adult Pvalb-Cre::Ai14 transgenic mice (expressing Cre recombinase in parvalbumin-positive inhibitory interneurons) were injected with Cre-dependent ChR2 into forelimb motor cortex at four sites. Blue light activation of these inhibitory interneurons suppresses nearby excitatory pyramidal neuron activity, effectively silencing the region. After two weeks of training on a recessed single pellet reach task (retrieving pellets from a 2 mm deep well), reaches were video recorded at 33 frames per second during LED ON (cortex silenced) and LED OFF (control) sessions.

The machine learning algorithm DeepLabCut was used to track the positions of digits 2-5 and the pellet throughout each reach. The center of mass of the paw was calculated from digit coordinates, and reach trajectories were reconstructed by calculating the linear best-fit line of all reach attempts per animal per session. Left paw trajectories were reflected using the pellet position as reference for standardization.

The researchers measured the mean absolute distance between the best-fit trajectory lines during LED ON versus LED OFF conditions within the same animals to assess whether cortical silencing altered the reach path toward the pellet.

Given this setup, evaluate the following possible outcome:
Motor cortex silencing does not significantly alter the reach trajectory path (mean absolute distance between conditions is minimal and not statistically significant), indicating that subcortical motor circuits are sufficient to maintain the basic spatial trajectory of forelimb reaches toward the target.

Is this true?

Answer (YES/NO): NO